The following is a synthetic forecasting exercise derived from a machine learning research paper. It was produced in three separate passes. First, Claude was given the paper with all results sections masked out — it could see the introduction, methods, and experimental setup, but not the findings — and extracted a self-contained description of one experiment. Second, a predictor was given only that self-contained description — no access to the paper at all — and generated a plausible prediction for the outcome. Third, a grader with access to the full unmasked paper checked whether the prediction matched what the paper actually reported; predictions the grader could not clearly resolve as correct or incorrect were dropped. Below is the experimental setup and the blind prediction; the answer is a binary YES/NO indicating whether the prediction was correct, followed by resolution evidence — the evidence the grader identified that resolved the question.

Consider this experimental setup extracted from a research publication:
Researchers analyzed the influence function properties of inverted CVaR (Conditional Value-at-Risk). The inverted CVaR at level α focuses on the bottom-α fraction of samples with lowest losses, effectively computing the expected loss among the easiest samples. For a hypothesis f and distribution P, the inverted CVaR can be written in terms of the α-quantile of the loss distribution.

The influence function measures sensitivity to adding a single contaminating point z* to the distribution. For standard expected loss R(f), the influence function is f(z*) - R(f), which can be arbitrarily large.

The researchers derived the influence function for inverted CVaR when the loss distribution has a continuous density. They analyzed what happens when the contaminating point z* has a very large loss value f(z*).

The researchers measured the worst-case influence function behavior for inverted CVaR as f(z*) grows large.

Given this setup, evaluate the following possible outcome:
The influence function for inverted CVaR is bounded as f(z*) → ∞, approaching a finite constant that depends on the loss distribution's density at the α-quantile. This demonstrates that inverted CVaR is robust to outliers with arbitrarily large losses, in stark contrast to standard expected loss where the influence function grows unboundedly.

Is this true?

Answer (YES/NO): NO